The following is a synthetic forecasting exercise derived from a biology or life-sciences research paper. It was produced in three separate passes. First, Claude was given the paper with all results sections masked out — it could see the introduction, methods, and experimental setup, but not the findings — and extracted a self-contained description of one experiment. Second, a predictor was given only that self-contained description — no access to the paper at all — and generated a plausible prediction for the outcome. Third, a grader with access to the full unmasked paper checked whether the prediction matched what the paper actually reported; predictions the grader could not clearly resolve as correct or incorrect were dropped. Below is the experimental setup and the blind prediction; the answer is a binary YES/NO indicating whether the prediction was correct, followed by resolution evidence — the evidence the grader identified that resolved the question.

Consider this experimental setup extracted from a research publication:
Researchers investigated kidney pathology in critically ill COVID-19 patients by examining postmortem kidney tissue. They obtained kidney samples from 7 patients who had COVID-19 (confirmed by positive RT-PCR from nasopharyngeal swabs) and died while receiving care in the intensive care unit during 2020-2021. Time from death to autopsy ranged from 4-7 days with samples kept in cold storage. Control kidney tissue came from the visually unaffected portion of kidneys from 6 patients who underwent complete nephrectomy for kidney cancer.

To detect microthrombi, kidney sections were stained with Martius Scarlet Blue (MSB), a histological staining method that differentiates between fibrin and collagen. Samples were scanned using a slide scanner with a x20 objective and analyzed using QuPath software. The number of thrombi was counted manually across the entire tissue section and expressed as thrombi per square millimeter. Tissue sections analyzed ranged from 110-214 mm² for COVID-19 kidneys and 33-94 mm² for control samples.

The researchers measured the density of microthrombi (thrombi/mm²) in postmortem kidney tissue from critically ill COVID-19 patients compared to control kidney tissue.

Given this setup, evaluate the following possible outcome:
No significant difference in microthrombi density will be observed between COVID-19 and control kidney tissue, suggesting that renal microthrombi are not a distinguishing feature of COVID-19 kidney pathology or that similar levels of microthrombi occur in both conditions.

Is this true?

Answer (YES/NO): NO